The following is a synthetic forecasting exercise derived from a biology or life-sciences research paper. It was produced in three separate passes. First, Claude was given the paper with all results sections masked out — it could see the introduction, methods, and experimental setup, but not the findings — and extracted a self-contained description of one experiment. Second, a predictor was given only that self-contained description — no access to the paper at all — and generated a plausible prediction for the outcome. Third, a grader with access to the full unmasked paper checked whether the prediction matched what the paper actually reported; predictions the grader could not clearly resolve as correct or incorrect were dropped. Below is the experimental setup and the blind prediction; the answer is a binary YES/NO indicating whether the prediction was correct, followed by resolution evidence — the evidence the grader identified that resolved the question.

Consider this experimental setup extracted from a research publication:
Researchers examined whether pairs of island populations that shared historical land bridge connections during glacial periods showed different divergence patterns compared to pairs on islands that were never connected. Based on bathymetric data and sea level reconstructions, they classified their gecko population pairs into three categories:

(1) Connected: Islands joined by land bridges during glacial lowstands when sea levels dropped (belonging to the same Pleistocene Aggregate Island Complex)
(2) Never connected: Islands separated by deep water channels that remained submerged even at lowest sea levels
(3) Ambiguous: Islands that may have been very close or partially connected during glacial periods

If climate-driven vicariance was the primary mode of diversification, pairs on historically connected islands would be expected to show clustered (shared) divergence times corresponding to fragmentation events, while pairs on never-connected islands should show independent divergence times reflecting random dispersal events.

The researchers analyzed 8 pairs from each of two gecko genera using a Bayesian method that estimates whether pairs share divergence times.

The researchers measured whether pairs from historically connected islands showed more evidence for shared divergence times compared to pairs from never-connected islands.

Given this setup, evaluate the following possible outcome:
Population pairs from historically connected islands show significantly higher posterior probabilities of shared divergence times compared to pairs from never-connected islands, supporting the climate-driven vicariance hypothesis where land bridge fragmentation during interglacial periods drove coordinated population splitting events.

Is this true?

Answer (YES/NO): NO